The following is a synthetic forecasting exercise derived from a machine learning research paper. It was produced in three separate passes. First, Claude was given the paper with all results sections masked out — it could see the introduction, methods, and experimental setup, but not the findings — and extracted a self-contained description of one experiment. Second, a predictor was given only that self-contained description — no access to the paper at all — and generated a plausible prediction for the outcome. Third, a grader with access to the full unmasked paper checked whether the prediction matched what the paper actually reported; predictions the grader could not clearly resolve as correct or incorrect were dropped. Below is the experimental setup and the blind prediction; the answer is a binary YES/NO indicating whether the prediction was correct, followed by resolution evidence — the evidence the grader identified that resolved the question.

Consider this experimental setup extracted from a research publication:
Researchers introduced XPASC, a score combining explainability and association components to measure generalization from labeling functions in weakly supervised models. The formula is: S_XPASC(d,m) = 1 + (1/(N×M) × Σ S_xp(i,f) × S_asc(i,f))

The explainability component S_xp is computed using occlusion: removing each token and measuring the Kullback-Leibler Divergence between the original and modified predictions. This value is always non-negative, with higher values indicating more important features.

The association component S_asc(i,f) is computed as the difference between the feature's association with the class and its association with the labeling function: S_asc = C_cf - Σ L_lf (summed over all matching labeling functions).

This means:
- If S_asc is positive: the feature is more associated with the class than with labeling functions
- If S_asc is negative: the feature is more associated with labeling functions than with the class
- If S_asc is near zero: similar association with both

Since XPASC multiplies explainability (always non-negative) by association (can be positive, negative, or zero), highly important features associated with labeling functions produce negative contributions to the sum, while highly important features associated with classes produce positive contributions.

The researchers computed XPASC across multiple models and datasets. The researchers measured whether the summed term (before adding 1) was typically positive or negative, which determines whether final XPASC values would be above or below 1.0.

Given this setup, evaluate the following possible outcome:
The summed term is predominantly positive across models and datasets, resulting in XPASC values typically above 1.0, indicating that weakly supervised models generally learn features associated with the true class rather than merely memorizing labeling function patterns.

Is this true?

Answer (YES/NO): NO